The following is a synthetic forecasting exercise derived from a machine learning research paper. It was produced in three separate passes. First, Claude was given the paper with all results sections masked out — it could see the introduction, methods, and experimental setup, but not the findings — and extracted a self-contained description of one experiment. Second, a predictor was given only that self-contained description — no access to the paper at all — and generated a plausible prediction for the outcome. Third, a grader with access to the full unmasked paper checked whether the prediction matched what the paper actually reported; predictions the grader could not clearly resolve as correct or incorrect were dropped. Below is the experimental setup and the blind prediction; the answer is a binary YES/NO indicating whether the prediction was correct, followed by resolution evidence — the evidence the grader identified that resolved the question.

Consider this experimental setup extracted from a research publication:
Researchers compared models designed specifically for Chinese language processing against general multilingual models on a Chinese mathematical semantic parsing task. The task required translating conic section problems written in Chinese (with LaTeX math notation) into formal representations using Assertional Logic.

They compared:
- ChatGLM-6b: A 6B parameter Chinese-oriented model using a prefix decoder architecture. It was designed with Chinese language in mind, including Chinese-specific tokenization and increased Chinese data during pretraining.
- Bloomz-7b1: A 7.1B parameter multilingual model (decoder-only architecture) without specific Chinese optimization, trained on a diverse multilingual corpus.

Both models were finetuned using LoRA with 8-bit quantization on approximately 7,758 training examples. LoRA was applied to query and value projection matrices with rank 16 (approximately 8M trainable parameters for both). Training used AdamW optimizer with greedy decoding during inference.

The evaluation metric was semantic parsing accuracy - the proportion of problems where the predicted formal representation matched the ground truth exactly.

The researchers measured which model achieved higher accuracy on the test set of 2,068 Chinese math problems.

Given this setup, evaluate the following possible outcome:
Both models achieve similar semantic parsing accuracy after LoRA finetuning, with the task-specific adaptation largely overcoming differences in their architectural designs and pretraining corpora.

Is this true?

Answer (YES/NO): NO